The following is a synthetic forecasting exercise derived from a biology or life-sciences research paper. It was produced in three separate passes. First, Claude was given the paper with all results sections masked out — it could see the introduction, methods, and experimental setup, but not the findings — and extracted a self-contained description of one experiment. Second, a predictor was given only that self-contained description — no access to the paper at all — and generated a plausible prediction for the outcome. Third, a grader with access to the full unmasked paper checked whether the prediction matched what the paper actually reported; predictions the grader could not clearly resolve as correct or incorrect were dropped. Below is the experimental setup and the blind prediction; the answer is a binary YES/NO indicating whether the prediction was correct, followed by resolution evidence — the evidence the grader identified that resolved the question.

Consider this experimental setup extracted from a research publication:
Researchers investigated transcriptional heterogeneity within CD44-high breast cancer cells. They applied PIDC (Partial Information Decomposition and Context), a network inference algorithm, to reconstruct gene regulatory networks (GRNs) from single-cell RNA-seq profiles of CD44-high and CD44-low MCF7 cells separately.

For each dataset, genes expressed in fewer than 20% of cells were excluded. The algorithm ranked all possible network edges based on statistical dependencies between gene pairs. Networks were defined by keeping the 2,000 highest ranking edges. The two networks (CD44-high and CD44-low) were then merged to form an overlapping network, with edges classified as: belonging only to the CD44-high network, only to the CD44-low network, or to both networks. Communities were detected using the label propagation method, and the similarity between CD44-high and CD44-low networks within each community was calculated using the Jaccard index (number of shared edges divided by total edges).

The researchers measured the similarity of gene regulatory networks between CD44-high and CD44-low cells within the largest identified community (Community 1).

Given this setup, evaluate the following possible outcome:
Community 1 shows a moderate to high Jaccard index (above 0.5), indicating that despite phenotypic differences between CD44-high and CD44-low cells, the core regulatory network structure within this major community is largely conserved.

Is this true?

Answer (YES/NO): NO